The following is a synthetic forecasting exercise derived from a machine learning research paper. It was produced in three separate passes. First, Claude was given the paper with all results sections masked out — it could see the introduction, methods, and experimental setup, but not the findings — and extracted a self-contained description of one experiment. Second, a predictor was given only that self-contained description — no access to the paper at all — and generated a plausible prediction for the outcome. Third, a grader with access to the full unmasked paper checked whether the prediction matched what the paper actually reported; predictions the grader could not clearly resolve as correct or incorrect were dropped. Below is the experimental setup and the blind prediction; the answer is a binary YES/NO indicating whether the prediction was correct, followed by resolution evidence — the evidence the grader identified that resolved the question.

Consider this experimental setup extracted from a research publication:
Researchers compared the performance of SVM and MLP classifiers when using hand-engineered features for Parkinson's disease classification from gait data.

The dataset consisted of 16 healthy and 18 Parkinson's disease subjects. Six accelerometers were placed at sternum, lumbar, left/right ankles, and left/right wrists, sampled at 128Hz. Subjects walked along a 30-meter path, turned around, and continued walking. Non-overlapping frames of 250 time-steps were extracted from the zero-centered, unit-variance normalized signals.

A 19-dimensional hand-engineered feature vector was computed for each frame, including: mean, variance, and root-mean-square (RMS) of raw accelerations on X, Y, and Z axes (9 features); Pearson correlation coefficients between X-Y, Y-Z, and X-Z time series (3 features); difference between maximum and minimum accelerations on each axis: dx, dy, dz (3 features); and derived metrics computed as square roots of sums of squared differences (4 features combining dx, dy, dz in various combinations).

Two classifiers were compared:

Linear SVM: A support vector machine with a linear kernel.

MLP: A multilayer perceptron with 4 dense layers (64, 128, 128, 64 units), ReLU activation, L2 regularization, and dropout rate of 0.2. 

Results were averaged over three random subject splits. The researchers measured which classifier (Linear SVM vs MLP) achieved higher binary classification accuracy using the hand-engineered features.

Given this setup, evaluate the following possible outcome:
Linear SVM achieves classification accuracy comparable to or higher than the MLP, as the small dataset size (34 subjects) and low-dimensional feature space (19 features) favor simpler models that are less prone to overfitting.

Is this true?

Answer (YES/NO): NO